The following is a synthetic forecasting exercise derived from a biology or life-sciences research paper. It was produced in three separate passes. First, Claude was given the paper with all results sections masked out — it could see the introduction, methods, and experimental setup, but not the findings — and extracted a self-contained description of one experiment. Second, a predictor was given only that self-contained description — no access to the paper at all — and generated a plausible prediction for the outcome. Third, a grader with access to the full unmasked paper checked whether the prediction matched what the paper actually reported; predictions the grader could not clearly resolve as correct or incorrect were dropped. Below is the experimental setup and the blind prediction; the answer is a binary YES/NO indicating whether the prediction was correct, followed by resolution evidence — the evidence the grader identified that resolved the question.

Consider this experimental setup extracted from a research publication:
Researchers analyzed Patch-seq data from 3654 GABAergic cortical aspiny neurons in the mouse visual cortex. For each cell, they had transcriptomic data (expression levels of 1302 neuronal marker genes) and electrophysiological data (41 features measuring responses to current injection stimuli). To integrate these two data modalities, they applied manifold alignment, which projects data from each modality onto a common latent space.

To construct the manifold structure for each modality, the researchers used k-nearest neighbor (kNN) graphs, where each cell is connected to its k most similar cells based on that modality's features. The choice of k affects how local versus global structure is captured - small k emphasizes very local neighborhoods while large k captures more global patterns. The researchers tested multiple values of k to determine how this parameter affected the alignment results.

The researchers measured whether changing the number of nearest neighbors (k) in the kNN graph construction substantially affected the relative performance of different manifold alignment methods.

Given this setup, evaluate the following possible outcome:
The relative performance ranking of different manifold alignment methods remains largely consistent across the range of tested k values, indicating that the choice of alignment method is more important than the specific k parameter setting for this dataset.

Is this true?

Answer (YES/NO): YES